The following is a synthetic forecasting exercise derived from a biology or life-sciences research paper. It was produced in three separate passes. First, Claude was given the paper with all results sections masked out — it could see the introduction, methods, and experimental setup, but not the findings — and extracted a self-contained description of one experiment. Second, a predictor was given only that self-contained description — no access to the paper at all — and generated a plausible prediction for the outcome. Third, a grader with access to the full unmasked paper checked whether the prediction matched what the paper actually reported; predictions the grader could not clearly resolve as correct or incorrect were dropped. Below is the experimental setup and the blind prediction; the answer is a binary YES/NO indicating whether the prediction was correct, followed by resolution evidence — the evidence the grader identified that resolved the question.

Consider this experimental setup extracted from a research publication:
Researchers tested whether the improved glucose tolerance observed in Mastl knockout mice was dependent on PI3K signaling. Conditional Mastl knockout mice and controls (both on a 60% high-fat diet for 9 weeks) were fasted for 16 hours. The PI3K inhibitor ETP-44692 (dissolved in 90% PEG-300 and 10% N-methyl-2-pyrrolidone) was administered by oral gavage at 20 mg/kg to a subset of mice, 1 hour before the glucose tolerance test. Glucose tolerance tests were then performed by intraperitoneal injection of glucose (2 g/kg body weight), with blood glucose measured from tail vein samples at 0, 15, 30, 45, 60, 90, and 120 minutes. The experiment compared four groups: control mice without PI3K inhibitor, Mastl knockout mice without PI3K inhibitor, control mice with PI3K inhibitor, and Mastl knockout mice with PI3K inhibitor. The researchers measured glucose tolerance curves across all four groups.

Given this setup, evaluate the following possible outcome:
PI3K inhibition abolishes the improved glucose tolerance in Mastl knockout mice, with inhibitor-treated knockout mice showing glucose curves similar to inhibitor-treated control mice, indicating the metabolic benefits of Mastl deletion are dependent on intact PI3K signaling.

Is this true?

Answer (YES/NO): NO